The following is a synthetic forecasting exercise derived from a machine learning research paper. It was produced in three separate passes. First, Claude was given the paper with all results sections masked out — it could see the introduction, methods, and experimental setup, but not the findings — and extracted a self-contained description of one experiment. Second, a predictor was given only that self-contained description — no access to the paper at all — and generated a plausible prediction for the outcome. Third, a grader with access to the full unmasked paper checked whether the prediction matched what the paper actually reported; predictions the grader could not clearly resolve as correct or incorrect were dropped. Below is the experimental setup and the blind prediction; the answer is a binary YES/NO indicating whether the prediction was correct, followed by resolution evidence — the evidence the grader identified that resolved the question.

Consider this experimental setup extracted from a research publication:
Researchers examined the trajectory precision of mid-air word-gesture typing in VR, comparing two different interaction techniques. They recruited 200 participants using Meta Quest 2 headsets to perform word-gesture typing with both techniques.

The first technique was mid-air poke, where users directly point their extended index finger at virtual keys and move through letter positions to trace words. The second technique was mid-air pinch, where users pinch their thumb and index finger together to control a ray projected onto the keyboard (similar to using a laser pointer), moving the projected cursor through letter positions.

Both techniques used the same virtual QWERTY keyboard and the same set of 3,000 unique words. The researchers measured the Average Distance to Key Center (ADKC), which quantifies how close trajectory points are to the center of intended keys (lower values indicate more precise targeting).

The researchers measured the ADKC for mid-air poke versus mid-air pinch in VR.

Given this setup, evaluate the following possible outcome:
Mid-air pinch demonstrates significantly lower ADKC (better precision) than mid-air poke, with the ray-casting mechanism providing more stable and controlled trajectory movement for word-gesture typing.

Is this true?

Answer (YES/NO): NO